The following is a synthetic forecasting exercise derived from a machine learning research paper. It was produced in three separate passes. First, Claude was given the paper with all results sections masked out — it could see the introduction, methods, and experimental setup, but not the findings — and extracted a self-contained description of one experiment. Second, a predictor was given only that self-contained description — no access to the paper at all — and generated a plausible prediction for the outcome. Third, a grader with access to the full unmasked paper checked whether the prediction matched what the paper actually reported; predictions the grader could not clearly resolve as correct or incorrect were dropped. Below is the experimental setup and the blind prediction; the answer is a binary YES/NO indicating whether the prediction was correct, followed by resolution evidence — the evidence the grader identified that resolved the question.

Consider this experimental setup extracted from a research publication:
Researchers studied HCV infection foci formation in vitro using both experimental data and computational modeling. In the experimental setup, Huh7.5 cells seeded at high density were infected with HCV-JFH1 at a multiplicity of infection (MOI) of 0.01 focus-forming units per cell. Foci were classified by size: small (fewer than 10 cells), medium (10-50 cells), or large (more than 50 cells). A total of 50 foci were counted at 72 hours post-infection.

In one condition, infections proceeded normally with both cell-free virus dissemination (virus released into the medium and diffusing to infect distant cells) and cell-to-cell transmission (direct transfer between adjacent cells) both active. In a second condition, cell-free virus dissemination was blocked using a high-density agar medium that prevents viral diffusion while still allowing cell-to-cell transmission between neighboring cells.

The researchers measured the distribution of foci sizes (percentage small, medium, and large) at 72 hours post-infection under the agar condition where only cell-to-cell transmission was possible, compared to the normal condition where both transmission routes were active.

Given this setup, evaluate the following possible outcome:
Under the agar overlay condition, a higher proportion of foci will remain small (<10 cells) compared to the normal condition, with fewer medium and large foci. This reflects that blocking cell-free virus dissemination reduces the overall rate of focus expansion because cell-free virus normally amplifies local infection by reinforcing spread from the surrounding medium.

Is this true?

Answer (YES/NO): NO